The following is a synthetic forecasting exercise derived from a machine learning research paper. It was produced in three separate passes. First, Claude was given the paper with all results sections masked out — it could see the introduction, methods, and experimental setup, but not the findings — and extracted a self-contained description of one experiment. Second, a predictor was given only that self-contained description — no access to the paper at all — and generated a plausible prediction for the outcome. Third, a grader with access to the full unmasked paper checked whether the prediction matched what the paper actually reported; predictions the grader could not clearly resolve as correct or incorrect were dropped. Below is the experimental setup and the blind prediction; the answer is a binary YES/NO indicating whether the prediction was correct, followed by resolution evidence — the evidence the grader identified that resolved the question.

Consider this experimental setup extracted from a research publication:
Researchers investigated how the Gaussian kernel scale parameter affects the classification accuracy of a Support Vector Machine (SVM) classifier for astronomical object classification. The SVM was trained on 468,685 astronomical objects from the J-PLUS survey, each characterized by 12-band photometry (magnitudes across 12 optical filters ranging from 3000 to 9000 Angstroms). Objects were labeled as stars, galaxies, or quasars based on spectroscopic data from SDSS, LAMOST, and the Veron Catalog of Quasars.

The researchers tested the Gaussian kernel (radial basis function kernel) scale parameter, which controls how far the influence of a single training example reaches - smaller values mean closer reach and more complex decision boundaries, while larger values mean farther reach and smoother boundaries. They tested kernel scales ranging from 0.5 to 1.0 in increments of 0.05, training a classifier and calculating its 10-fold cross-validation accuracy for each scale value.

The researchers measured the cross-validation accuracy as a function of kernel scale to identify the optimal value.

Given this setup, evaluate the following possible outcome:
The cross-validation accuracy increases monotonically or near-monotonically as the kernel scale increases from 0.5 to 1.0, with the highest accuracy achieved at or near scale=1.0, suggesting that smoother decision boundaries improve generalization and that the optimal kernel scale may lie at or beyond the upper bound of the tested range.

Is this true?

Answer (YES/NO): NO